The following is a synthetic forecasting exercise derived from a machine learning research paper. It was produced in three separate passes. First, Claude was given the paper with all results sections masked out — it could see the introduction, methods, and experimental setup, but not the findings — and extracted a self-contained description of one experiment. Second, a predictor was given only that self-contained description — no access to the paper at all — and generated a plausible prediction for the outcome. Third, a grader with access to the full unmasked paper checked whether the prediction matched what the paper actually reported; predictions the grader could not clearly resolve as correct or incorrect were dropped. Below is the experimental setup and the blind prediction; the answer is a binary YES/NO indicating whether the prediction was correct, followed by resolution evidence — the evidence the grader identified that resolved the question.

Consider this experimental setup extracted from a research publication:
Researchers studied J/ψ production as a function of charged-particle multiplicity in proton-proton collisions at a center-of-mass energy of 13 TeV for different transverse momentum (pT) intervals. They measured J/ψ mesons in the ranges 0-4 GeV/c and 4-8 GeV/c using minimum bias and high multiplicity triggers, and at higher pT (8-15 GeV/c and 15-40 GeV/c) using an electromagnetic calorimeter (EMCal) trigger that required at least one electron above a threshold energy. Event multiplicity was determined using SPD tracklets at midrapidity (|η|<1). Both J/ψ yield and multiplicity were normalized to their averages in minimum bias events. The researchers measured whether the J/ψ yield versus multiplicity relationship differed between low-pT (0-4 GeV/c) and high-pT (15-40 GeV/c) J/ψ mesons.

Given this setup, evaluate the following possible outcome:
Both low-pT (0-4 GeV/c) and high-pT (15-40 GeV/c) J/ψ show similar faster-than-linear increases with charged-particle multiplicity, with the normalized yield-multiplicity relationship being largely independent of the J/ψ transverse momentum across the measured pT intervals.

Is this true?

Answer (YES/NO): NO